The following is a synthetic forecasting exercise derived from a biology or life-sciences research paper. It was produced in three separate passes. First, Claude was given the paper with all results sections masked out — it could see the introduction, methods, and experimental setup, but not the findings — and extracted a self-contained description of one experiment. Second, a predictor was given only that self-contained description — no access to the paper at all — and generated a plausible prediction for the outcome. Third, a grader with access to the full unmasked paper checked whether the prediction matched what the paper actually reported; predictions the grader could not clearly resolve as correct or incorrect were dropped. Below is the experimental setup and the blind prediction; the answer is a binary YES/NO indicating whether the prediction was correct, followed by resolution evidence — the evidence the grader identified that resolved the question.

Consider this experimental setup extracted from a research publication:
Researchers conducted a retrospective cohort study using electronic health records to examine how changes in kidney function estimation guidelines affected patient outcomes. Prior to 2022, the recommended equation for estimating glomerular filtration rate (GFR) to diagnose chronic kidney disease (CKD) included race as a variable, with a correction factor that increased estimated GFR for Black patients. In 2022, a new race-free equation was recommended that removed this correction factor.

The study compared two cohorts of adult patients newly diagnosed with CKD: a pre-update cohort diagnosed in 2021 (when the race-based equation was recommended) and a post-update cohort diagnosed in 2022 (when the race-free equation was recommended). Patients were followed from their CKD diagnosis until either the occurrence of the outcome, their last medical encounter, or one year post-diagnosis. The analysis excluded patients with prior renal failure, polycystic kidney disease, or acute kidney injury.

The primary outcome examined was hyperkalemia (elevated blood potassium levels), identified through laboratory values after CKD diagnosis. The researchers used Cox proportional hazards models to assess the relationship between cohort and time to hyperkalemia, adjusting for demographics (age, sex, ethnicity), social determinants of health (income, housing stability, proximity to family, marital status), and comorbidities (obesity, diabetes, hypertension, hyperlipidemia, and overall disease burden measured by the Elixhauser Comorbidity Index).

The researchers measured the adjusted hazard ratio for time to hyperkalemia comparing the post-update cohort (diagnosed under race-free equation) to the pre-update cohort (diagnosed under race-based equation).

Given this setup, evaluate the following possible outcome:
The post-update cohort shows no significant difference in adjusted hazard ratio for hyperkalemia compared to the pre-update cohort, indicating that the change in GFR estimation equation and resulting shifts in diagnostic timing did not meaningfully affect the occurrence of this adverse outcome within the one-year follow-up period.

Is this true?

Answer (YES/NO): NO